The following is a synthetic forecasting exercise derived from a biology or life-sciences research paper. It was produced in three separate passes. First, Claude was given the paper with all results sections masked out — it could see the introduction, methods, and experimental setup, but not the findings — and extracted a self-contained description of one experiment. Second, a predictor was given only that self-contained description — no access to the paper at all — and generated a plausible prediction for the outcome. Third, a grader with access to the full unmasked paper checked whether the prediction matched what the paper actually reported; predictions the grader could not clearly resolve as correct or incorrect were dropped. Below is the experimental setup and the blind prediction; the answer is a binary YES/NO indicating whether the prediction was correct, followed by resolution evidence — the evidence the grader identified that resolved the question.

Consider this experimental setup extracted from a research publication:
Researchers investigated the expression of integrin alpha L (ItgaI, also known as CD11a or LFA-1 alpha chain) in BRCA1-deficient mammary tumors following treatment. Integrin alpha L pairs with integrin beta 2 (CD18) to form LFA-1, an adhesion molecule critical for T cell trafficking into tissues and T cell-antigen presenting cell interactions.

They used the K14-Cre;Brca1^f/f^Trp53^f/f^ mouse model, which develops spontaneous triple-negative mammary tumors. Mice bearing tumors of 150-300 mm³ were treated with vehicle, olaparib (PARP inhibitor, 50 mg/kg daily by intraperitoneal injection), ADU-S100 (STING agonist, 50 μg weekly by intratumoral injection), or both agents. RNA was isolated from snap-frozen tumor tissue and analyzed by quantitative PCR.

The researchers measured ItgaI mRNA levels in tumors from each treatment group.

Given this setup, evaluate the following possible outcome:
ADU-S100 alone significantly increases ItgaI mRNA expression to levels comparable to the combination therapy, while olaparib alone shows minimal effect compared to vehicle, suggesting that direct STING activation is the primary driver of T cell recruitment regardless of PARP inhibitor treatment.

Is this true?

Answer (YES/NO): NO